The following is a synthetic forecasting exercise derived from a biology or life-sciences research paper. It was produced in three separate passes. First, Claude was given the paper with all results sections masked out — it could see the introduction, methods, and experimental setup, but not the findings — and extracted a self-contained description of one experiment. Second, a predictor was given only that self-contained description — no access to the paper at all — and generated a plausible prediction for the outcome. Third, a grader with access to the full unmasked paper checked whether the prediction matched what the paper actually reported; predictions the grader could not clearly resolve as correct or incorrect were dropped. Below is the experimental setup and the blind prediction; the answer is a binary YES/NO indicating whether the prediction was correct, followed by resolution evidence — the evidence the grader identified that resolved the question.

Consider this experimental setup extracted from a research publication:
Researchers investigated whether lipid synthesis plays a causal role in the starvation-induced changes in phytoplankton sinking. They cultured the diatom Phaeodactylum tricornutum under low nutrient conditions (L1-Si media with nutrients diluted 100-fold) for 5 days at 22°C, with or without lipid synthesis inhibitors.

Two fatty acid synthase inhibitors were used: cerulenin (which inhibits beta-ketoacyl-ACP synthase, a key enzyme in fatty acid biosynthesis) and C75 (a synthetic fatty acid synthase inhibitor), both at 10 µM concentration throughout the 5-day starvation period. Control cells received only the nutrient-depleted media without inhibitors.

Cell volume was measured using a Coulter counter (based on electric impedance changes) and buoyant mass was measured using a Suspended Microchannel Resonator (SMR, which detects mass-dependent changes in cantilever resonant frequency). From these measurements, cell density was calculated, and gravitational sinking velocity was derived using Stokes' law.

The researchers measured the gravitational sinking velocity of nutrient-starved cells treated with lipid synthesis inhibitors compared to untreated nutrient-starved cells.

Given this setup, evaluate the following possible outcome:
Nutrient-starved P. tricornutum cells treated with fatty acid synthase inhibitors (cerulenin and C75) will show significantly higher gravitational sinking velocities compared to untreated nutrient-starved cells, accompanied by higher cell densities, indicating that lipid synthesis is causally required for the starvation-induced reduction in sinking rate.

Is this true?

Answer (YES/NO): YES